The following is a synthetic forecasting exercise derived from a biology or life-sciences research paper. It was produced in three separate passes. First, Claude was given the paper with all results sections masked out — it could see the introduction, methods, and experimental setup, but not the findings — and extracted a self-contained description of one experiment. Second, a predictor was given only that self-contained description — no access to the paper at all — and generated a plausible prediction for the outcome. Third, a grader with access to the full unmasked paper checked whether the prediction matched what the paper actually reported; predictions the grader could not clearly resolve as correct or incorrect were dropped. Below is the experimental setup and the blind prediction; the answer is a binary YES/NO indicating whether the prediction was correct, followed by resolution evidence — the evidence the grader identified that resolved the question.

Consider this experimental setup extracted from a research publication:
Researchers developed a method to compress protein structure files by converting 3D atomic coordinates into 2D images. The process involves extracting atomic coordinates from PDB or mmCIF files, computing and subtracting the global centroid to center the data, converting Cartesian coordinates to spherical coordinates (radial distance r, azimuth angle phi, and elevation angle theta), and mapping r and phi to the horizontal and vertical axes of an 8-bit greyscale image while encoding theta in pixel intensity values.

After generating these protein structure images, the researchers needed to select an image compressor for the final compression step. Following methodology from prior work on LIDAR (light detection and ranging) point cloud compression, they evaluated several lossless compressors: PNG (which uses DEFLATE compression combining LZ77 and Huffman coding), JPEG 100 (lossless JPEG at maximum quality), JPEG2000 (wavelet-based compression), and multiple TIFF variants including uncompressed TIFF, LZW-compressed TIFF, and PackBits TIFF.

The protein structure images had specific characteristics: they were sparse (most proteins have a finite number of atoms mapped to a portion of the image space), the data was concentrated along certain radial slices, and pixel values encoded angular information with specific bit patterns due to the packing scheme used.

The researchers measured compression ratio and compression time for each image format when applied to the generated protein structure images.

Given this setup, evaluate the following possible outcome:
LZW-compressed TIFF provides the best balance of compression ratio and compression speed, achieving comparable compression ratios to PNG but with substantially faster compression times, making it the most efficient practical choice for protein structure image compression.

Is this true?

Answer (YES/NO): NO